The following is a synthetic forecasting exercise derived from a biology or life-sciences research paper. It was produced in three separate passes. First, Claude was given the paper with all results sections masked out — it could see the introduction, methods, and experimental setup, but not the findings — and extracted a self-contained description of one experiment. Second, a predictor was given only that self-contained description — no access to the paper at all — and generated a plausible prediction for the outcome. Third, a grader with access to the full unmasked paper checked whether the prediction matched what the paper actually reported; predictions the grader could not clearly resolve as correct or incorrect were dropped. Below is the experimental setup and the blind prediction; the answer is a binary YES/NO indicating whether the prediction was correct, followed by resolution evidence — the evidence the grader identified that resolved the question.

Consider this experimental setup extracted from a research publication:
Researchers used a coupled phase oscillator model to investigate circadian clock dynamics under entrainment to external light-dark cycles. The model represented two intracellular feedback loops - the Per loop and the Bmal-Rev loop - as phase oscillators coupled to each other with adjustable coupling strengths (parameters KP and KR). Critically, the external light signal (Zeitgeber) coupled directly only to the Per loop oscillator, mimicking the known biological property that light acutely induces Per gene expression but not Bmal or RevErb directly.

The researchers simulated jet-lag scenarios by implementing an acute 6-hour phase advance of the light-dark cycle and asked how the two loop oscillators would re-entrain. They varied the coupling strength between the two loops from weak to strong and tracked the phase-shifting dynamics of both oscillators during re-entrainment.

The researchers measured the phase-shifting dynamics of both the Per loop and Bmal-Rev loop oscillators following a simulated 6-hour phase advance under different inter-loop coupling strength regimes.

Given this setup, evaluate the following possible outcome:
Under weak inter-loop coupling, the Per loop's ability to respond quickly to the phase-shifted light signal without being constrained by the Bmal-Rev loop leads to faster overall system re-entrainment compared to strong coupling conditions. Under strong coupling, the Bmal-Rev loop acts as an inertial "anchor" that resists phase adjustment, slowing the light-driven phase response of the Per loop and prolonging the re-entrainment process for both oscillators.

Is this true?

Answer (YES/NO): NO